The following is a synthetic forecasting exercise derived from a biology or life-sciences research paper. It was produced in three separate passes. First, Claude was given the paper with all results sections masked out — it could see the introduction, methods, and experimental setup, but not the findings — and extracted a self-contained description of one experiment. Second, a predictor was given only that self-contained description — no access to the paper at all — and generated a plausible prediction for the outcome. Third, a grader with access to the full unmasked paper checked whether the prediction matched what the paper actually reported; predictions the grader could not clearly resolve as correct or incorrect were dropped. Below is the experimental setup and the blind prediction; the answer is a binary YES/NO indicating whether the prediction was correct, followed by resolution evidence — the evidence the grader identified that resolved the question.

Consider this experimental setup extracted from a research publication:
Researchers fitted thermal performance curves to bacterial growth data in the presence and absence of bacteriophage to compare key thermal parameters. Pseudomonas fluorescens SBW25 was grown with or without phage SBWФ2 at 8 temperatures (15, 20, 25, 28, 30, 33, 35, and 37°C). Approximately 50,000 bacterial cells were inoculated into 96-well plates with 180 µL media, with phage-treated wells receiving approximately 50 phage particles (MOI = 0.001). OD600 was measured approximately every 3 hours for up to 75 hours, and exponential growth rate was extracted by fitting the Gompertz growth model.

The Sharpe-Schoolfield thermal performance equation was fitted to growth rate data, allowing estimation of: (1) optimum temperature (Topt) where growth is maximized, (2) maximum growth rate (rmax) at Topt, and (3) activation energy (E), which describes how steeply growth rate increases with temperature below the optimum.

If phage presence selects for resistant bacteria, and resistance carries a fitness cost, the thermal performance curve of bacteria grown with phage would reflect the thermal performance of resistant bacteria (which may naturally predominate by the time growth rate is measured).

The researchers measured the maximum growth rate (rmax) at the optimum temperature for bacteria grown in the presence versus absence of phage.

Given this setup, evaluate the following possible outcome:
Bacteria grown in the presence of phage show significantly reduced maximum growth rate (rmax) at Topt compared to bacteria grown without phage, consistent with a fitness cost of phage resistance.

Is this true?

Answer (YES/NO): YES